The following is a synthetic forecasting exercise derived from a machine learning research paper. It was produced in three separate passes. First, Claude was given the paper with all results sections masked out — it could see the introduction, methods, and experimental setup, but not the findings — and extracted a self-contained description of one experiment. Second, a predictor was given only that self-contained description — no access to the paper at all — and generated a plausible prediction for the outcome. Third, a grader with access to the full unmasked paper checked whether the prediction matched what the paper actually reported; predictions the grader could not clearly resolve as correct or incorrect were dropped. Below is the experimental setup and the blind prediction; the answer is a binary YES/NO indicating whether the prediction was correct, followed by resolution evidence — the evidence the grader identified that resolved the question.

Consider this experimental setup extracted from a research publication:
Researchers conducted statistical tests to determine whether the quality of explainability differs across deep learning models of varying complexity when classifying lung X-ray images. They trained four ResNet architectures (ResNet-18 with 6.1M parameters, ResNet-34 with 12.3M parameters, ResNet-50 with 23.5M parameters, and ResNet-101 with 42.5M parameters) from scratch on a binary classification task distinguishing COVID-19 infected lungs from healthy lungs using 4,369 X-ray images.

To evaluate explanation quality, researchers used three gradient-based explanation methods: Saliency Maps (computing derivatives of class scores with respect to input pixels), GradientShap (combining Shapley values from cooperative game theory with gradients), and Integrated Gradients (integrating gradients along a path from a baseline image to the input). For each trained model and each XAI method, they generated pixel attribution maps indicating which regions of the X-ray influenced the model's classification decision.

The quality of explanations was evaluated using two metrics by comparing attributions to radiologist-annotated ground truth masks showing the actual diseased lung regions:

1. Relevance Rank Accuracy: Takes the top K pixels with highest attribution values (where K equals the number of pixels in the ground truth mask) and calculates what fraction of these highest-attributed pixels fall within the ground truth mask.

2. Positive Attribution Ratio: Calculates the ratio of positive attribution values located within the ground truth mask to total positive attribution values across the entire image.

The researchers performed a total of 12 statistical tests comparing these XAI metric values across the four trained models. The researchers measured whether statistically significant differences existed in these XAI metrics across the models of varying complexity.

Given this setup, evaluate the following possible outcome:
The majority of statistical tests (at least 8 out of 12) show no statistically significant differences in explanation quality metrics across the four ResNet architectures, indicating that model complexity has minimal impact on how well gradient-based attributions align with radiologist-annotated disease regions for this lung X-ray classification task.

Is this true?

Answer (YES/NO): YES